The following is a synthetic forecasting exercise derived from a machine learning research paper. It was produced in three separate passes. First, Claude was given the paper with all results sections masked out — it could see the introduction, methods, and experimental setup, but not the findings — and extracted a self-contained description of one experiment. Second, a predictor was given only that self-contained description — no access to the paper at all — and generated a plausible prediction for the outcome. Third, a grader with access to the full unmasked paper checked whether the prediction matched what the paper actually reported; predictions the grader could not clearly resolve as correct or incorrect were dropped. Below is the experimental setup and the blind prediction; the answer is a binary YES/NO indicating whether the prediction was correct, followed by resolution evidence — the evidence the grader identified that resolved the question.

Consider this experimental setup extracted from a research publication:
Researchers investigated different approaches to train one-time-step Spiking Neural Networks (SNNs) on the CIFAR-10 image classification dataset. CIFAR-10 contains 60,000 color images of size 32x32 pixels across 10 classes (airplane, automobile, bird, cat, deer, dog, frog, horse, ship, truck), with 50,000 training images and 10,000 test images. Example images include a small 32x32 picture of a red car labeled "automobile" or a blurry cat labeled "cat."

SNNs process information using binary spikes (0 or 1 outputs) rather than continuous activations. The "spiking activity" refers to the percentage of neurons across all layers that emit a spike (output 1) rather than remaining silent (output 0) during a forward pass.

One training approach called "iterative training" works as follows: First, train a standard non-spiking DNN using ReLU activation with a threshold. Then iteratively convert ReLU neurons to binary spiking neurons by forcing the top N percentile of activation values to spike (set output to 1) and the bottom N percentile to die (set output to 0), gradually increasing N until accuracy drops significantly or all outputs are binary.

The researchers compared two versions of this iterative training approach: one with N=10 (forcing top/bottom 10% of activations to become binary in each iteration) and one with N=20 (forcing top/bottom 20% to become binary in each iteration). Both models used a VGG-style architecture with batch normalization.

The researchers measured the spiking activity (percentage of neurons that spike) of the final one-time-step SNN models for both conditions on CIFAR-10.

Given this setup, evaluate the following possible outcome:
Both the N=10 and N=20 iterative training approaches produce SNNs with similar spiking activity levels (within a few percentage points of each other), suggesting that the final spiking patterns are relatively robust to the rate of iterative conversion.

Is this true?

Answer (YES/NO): YES